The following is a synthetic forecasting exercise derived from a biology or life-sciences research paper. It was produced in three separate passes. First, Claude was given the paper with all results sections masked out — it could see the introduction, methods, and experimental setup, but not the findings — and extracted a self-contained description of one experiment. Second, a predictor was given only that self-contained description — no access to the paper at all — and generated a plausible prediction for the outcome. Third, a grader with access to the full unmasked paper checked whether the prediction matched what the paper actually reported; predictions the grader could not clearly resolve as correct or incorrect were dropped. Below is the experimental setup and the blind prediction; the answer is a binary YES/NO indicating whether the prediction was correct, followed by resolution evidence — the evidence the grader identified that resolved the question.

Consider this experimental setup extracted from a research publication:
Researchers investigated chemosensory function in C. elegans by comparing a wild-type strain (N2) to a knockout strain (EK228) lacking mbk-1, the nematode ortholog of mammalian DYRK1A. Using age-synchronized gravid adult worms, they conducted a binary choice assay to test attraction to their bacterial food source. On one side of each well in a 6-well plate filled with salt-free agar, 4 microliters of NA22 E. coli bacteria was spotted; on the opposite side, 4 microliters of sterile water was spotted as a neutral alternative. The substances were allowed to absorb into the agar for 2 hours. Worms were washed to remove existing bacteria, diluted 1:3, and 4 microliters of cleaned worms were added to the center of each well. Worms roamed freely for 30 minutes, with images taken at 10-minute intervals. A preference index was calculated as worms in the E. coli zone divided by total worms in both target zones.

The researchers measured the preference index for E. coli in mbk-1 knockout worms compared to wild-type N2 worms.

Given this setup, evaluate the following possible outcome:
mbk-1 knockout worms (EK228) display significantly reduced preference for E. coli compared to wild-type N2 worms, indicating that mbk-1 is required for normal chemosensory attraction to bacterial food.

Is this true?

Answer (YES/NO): NO